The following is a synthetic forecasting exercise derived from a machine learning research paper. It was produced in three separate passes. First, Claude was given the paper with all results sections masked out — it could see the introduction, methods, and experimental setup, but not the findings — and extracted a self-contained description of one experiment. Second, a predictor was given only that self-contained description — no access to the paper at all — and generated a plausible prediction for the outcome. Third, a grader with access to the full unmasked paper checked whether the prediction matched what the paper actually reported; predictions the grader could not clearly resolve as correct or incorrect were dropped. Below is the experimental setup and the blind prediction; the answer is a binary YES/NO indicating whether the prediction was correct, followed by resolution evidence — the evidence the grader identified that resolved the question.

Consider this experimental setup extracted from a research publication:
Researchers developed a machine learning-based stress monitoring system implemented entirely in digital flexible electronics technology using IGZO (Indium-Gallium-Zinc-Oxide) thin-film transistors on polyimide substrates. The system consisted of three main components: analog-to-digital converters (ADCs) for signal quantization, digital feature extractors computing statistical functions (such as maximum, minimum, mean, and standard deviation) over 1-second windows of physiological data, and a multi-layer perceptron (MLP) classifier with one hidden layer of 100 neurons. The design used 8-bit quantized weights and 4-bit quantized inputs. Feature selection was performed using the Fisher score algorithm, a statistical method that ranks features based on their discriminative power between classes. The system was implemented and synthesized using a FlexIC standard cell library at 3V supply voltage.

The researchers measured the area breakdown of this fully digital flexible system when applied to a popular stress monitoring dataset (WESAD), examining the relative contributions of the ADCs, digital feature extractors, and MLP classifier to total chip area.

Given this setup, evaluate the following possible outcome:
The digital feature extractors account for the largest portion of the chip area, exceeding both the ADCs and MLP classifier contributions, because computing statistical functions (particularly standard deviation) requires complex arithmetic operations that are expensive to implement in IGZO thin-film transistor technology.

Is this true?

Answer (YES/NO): YES